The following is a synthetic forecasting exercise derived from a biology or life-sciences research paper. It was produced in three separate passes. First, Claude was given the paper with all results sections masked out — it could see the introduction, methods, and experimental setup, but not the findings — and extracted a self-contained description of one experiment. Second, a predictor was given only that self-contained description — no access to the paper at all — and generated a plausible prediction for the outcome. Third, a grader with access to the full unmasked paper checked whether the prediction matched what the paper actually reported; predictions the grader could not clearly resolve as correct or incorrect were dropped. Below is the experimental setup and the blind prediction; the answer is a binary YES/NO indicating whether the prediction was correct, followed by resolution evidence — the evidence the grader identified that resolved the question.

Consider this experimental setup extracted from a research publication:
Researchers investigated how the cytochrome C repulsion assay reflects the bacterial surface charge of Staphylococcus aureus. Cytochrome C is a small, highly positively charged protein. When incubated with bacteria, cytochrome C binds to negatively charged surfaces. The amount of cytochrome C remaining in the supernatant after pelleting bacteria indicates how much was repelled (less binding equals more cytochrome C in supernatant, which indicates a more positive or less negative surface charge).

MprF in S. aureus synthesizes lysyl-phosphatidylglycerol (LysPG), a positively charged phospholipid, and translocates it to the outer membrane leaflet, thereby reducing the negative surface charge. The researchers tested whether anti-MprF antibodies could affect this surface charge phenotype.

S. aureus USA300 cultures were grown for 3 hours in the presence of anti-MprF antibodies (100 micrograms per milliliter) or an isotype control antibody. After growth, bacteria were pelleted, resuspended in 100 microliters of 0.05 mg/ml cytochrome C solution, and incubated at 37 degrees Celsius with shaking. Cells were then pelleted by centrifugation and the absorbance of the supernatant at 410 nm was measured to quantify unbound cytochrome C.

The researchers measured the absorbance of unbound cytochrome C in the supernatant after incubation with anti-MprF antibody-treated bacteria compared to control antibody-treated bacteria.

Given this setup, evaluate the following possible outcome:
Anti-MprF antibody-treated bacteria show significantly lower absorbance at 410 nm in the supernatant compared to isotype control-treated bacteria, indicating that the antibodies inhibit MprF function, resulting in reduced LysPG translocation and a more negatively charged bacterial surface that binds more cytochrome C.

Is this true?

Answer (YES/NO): YES